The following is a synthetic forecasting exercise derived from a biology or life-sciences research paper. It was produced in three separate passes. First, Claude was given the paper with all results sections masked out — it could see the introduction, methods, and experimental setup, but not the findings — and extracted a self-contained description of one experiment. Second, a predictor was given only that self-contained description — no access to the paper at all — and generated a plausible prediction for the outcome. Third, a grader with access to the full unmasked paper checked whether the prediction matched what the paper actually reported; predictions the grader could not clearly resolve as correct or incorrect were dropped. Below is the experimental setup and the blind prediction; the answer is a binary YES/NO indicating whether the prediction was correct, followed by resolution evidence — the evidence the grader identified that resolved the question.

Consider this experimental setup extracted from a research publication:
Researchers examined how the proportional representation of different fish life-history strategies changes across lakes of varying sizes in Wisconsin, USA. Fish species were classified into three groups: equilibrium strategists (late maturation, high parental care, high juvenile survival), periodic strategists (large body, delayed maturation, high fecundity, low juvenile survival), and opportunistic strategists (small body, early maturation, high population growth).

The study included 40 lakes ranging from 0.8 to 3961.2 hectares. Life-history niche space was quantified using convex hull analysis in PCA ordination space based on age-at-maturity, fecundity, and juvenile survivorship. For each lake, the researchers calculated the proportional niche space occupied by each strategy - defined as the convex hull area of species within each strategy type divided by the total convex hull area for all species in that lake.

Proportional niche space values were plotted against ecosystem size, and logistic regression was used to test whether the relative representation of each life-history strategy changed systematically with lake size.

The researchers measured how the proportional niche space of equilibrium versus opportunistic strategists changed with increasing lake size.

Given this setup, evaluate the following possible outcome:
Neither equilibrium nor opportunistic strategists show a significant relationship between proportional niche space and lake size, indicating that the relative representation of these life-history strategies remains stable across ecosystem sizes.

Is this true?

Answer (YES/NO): NO